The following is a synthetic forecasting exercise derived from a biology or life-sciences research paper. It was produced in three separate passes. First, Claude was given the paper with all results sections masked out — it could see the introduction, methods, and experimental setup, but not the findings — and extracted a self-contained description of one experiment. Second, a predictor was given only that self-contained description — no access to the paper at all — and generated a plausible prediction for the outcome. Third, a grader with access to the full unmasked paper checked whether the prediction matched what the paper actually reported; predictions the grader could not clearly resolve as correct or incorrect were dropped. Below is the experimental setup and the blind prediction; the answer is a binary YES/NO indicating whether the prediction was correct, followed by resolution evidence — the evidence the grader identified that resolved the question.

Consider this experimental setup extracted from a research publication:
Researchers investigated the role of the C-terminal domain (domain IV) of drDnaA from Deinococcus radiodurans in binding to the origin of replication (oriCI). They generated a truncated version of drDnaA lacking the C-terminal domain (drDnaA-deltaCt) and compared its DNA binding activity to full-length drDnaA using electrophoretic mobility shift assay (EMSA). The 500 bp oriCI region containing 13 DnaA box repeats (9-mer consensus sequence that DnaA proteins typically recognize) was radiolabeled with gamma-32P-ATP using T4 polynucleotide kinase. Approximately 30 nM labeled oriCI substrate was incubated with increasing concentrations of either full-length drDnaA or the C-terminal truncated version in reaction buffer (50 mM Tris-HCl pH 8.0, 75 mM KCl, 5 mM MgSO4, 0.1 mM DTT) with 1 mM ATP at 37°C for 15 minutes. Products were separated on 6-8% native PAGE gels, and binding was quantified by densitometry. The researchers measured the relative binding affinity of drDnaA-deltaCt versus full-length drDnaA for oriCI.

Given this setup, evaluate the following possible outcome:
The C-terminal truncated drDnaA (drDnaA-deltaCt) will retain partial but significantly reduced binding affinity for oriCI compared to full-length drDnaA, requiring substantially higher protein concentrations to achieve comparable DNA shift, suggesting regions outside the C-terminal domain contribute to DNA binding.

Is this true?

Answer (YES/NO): NO